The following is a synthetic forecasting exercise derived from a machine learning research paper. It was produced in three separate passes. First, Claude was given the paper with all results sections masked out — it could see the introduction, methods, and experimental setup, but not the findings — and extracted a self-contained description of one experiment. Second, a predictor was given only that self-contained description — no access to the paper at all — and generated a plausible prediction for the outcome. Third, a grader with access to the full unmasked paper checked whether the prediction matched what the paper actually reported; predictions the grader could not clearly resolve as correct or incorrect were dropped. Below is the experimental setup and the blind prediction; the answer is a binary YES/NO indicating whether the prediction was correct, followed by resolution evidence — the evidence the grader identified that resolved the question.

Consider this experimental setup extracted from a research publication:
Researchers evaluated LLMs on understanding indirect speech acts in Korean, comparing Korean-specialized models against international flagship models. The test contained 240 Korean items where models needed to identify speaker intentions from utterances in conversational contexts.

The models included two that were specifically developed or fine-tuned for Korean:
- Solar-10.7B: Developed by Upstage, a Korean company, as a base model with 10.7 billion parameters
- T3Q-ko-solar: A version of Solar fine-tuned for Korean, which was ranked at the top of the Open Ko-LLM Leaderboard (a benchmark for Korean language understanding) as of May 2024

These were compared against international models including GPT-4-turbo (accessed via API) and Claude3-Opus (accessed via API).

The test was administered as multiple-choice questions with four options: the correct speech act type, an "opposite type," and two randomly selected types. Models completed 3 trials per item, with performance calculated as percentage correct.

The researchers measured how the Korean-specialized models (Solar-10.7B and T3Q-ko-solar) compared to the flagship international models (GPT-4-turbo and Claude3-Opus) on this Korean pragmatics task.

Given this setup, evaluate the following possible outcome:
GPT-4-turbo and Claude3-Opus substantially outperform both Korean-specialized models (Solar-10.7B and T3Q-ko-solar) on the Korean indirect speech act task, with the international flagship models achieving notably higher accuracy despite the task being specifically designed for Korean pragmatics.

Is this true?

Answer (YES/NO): YES